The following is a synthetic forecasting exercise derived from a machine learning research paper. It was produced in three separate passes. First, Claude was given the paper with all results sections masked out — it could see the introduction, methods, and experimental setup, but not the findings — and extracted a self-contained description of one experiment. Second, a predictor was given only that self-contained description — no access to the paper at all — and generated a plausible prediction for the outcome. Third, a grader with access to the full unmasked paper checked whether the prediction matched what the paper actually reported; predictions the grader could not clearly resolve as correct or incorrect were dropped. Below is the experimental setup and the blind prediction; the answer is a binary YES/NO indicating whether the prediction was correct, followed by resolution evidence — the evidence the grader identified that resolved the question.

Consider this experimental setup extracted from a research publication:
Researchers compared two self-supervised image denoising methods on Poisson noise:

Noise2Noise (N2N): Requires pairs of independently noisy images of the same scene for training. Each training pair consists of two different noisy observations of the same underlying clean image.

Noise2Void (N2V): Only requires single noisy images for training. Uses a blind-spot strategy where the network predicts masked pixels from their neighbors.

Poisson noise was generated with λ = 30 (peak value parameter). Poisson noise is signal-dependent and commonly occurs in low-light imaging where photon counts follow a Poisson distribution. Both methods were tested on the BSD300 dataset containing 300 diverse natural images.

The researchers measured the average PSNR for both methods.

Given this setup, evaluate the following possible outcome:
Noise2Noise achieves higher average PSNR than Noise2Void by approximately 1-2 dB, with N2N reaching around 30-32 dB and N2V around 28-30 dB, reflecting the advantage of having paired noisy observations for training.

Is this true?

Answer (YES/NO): YES